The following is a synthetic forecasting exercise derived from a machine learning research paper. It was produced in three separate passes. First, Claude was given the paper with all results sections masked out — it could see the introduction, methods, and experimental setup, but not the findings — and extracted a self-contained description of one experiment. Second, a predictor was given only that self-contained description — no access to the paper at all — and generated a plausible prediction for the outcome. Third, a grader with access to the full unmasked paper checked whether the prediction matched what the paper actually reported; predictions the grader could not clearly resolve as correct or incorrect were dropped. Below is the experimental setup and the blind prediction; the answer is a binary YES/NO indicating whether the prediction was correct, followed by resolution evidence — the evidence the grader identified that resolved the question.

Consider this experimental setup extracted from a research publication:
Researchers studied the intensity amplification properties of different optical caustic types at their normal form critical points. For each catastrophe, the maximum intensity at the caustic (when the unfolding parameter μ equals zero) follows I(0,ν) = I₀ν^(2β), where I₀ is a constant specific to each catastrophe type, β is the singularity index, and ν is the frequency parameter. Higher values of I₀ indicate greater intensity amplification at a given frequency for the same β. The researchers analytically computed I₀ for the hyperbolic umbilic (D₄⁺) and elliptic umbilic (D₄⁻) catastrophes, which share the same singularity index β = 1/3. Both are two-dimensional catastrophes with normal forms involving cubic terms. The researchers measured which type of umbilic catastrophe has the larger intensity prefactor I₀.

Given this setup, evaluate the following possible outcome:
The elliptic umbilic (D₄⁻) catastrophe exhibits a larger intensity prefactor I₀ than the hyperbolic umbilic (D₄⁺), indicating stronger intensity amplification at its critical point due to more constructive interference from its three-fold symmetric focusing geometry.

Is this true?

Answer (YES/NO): YES